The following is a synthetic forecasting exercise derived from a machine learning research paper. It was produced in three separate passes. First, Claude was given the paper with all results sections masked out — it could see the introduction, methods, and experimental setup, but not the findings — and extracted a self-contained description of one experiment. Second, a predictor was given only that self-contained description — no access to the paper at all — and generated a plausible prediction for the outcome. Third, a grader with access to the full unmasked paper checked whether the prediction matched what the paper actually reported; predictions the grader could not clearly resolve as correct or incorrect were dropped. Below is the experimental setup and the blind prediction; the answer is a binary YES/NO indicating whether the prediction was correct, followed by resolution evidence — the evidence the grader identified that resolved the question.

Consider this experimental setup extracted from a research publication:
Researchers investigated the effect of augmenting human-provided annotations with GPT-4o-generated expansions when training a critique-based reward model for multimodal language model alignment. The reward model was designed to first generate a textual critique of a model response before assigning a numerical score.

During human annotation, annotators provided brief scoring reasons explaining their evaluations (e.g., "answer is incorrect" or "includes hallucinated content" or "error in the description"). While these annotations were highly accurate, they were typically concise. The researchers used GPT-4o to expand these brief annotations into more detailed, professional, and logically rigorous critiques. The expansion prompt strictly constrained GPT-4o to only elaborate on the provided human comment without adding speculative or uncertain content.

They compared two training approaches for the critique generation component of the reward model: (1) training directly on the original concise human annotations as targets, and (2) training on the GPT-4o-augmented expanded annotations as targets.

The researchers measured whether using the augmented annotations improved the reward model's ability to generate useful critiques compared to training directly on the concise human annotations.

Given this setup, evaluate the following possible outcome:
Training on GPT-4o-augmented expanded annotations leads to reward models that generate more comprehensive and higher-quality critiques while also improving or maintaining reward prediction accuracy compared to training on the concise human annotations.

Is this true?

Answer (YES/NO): YES